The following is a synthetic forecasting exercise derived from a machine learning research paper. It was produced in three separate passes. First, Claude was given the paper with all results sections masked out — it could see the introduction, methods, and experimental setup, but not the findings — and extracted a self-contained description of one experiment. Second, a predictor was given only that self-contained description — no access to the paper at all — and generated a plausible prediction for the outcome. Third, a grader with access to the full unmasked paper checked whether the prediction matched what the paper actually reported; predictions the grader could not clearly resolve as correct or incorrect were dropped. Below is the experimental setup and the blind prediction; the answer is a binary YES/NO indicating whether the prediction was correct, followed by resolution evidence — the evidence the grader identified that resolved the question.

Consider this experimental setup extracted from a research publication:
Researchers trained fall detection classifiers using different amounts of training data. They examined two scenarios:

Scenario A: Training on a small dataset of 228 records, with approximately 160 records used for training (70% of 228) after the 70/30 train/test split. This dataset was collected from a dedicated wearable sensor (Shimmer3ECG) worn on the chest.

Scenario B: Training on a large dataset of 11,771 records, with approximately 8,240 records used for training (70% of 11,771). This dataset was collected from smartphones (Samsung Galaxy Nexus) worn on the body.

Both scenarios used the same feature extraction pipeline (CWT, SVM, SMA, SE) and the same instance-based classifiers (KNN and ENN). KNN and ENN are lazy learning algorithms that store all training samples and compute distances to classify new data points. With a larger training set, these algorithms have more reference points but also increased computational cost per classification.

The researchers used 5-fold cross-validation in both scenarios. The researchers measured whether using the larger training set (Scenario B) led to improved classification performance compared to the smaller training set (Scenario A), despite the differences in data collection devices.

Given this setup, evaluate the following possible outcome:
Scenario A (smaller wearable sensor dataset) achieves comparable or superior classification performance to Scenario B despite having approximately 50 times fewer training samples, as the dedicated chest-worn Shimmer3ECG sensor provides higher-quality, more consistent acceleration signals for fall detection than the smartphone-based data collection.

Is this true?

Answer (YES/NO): NO